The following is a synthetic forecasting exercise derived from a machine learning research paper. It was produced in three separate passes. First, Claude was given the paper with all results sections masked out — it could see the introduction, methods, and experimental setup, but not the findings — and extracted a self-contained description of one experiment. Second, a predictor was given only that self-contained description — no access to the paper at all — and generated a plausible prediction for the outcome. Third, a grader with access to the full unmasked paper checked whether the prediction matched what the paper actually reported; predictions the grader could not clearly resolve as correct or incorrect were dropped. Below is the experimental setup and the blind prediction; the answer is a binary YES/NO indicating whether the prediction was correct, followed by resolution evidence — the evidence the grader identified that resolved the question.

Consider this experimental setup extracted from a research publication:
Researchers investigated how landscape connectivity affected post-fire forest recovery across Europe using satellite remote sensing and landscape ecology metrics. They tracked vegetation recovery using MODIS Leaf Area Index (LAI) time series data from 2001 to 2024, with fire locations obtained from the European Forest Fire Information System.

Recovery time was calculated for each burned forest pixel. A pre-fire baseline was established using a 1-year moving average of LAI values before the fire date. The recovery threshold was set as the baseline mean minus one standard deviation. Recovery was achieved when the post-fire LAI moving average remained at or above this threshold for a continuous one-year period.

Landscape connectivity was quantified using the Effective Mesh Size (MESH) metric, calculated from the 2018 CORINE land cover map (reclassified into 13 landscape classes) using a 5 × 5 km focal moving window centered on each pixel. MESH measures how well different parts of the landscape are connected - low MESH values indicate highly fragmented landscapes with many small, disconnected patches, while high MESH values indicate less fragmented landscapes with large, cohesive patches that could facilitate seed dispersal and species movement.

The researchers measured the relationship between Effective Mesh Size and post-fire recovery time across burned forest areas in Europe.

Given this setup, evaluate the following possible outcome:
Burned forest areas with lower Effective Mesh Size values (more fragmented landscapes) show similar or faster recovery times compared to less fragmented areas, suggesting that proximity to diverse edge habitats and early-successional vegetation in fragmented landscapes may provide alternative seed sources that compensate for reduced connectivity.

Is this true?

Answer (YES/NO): YES